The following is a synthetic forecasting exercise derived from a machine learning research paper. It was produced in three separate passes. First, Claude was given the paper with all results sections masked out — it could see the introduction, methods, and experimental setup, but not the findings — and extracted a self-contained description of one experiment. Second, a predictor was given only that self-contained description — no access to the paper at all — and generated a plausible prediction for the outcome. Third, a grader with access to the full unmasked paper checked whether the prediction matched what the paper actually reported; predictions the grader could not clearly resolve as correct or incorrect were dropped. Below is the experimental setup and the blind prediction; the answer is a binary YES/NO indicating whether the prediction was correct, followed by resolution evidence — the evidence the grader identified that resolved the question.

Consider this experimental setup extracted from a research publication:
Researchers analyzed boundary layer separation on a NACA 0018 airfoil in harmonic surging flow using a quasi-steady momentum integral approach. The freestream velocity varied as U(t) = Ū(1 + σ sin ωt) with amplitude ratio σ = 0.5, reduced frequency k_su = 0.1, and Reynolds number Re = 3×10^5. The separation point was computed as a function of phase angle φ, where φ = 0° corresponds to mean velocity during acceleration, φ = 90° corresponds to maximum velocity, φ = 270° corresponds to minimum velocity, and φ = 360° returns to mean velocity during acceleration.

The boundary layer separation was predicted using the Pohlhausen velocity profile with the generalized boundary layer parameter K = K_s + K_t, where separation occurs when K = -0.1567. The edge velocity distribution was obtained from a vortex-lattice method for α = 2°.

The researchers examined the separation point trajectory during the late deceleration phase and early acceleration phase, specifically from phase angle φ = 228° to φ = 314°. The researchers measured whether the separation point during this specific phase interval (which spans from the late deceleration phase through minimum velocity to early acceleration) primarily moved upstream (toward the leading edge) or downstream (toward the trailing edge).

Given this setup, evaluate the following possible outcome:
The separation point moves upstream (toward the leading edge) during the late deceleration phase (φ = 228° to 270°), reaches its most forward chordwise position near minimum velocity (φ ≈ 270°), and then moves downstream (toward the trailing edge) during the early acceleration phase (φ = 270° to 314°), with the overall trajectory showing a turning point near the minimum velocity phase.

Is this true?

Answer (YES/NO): NO